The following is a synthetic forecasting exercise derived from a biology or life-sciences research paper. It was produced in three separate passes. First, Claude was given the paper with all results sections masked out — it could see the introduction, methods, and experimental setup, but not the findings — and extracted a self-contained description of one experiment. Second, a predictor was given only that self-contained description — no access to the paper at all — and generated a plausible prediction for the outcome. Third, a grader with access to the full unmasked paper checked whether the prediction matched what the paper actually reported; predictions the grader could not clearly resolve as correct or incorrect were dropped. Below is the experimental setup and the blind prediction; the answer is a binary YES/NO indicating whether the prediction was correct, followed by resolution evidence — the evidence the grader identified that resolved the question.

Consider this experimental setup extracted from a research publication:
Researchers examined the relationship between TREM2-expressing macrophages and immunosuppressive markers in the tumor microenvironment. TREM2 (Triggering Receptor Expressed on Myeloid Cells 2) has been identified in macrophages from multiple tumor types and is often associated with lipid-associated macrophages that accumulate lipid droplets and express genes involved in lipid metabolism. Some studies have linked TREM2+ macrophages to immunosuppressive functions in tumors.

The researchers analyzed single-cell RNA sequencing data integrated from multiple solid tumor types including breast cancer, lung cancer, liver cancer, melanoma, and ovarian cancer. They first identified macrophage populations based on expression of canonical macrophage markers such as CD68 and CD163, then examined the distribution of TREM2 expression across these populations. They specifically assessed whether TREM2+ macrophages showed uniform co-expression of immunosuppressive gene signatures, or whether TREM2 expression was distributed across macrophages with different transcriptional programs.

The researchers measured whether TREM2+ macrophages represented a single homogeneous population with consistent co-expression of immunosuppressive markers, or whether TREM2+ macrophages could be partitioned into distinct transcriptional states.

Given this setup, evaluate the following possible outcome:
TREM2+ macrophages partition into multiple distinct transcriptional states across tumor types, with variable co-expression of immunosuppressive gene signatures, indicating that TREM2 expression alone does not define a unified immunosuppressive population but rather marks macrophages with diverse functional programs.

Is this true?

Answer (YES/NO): YES